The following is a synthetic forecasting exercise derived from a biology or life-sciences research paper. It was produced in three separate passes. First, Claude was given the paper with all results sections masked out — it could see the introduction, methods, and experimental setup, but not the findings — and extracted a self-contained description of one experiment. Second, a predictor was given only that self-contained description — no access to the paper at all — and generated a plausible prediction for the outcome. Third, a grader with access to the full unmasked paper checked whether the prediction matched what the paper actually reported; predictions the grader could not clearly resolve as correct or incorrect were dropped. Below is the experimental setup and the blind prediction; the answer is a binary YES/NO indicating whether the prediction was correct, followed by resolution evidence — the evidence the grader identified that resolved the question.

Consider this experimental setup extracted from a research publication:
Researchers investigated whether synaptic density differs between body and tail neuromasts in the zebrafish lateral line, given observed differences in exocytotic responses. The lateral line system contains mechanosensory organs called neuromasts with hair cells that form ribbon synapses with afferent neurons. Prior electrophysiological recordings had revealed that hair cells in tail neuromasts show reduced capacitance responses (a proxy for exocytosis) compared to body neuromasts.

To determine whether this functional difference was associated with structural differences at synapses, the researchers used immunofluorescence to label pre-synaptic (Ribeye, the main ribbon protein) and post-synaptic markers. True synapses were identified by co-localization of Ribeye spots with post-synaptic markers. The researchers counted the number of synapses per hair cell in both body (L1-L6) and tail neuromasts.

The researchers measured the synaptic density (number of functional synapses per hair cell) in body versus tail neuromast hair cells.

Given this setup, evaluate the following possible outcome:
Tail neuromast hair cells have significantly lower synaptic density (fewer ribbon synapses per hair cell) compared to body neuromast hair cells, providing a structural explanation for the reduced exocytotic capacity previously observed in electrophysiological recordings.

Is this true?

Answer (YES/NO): NO